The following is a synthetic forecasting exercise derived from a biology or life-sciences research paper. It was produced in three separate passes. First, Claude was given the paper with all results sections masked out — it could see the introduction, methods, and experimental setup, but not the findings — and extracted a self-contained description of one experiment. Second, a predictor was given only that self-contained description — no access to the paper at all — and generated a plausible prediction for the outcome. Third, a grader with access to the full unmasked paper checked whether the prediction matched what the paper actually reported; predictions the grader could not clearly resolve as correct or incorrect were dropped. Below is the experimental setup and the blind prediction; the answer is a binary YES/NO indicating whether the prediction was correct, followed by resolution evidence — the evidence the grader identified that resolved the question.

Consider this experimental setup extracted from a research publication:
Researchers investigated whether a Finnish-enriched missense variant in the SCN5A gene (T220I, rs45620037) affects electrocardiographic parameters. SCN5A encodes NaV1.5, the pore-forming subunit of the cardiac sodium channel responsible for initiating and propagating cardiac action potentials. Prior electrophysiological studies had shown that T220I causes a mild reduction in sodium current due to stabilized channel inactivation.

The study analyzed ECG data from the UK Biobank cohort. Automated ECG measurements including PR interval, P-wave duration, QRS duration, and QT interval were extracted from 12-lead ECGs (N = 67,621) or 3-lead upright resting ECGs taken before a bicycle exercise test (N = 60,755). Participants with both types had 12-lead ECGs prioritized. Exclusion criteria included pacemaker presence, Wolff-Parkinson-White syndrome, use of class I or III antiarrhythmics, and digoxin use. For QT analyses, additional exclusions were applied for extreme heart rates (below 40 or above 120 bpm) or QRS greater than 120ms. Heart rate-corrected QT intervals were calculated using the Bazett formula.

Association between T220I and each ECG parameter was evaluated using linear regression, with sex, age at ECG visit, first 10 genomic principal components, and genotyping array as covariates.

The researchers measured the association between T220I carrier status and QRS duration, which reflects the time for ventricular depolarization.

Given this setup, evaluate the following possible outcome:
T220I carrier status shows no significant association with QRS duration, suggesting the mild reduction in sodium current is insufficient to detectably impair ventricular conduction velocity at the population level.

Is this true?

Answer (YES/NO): YES